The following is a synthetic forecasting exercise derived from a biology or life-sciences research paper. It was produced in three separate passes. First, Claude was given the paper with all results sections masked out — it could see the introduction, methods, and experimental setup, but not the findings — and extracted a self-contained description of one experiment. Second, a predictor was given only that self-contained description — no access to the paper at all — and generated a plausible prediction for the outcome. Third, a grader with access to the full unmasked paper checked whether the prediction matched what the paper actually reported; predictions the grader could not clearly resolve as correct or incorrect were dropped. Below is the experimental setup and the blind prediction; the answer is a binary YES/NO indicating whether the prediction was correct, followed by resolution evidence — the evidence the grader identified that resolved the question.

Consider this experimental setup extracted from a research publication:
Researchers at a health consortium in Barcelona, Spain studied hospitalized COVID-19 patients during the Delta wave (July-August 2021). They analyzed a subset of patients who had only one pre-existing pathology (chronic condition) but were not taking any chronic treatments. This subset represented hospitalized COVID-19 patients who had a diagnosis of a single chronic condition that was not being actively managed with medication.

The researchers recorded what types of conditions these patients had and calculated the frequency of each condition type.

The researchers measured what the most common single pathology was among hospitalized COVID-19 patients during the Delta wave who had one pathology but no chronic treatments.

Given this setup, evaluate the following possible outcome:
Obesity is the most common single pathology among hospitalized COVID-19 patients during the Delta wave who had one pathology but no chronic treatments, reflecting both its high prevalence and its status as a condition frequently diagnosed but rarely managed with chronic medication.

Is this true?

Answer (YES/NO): NO